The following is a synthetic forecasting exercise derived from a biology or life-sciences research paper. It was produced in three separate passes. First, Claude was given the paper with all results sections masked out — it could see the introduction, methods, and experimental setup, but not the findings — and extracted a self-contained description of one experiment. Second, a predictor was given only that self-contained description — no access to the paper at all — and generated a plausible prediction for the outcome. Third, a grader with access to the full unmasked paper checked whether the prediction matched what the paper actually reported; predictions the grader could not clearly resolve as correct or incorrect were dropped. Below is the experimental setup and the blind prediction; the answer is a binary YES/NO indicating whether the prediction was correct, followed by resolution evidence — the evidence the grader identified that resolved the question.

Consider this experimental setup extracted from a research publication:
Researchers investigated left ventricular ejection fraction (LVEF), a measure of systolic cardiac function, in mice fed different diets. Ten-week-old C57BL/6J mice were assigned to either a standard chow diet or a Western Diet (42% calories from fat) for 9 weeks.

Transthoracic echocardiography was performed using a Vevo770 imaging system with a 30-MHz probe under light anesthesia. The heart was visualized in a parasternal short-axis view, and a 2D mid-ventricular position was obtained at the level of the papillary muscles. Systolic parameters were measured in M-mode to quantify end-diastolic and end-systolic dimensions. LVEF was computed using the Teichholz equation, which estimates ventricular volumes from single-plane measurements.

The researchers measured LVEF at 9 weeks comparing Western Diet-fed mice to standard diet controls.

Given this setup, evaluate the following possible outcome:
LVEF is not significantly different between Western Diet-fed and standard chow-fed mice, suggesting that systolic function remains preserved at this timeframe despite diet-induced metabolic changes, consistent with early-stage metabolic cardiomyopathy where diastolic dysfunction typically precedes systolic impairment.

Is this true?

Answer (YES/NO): YES